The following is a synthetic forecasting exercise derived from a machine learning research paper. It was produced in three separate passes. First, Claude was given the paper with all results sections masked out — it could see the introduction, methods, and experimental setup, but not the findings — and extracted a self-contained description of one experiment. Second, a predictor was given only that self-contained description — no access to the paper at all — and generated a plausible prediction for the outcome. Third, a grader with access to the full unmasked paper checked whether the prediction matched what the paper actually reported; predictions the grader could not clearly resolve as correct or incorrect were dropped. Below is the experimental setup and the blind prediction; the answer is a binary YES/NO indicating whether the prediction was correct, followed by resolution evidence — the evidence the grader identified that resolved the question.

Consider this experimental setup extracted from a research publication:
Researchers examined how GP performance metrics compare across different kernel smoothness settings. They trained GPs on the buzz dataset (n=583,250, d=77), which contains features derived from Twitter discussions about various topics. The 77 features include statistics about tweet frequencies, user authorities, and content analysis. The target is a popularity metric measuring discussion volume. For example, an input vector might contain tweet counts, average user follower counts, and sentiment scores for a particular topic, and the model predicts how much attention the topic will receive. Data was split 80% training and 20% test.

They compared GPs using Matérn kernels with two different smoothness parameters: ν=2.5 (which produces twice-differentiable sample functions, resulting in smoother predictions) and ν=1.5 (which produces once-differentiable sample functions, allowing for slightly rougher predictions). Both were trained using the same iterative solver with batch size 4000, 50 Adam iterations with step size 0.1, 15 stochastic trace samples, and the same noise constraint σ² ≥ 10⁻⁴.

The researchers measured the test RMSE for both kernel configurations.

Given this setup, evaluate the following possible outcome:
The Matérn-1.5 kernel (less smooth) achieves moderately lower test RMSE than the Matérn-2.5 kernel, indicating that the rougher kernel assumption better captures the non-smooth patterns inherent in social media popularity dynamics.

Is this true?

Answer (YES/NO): NO